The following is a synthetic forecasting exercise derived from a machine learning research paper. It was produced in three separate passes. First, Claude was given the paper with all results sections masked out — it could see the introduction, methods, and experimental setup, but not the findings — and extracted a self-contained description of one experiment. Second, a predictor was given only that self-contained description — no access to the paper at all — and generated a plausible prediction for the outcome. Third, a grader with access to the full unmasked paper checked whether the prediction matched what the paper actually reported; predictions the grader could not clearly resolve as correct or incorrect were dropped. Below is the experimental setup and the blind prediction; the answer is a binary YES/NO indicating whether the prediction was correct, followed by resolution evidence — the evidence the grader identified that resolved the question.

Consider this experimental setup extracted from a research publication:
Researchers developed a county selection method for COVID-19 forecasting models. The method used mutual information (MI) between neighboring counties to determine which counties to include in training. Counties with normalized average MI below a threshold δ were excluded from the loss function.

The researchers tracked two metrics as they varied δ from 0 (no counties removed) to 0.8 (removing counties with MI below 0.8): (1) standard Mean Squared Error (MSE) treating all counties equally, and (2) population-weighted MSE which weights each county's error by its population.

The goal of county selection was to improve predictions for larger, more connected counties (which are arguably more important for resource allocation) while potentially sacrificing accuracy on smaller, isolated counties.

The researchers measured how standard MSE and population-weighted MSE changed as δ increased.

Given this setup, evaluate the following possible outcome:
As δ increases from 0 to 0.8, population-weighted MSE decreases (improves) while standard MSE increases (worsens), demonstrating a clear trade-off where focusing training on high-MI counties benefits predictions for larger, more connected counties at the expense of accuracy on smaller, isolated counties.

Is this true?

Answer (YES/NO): NO